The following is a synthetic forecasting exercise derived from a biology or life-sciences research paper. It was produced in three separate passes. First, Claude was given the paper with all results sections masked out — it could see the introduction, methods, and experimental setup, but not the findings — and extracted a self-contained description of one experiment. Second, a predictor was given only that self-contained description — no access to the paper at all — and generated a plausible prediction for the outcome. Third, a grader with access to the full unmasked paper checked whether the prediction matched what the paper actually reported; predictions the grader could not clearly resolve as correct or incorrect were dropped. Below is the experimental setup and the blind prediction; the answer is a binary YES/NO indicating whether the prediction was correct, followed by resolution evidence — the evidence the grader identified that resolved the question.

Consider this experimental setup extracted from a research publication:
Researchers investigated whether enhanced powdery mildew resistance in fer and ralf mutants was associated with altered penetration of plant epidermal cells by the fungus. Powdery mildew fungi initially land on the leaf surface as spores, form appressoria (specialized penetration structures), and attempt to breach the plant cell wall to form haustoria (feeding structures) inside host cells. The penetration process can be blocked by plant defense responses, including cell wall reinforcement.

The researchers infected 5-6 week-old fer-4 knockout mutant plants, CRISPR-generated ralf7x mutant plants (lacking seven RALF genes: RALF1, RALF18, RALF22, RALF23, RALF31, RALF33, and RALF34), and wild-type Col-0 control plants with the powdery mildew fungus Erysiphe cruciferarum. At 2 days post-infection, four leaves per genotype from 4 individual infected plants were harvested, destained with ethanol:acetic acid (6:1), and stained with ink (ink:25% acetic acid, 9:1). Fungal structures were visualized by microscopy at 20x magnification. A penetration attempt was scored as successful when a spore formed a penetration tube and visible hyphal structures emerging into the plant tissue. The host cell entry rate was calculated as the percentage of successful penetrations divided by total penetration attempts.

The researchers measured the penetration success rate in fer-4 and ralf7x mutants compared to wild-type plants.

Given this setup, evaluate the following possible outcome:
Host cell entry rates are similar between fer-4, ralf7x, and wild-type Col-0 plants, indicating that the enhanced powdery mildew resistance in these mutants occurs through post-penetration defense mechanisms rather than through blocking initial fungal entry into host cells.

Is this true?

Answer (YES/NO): YES